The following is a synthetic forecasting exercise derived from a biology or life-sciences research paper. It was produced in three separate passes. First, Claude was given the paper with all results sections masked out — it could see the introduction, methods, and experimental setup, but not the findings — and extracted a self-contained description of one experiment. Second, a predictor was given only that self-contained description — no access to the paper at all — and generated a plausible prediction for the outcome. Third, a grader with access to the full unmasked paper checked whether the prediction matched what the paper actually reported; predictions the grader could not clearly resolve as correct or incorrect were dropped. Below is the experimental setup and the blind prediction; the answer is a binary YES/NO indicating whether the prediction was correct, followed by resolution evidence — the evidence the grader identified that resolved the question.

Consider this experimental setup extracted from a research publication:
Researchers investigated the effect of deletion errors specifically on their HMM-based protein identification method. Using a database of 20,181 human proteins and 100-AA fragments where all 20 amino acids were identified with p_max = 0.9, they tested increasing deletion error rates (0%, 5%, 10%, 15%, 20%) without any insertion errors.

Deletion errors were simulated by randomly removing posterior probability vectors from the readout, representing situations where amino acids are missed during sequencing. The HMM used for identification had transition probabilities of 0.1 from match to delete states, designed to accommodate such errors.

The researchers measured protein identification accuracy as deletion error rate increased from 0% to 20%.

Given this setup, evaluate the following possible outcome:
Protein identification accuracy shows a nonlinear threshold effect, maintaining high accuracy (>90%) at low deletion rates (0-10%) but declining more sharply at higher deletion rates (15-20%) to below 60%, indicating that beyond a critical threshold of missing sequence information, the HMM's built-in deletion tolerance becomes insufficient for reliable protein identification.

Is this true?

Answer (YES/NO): NO